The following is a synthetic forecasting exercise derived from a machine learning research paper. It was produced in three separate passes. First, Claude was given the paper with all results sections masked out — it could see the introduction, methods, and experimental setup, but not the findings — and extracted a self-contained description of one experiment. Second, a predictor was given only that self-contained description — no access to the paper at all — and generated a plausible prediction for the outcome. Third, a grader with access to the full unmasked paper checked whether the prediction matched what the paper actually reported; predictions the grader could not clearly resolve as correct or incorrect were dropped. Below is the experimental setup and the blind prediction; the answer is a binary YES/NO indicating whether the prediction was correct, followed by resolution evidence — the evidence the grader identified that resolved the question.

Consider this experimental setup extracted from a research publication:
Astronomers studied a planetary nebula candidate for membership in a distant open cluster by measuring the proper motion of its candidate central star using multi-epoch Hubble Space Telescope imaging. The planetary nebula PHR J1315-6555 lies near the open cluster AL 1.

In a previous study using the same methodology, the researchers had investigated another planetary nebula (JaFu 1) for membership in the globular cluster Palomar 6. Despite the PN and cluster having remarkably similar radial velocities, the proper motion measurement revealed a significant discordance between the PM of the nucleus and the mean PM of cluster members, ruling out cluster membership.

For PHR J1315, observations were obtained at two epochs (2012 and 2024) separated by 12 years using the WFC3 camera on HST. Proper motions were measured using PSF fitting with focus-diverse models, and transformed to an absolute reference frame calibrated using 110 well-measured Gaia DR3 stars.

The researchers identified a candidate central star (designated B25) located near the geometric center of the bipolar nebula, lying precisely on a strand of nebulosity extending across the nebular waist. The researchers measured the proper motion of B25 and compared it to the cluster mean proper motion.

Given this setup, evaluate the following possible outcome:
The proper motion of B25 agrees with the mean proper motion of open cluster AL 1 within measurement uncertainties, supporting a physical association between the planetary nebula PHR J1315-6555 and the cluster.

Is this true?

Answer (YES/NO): YES